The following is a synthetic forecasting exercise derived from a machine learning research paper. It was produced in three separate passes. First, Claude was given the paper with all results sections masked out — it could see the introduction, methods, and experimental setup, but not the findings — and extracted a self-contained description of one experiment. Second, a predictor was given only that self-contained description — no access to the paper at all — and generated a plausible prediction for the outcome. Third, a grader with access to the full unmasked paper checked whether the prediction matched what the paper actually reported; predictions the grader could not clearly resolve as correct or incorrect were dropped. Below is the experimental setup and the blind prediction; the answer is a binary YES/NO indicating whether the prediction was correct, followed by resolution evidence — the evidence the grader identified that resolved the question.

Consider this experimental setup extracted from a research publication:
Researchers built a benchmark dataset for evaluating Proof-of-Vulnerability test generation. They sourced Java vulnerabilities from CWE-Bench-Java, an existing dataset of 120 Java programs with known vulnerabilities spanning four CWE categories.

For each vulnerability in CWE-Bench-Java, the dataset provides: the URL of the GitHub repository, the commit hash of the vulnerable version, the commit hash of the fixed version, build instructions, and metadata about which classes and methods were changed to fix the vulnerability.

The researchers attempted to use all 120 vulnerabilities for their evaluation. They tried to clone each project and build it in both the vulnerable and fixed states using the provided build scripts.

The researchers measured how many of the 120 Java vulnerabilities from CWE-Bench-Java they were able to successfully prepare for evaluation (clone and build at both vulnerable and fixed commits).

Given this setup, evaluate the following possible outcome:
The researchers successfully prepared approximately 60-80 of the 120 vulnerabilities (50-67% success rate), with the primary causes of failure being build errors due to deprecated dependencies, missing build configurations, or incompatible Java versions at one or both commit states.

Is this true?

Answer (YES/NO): YES